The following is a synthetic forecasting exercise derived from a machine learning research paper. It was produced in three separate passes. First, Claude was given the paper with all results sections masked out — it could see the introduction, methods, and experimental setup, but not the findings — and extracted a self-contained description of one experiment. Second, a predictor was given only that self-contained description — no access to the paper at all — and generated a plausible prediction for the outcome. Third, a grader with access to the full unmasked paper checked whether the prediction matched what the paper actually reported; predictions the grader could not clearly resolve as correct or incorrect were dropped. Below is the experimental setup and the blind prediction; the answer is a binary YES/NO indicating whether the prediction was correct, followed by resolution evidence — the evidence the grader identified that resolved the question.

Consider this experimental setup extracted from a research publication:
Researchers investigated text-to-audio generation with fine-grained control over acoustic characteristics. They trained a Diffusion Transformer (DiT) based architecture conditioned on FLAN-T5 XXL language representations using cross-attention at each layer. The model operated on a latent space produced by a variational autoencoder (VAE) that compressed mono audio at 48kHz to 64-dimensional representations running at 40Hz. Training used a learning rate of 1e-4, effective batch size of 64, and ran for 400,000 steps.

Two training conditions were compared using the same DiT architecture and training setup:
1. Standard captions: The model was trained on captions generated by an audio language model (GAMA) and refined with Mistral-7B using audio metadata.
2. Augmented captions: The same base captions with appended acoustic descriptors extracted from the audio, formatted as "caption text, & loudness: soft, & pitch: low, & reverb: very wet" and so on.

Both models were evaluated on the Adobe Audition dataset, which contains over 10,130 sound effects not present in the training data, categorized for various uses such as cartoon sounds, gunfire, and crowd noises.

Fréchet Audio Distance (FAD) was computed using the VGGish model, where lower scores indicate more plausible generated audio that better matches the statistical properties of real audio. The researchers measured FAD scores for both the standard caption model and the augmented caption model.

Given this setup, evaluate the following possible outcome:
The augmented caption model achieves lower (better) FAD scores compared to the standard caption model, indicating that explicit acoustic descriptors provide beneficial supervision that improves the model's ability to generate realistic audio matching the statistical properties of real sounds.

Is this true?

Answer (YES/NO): NO